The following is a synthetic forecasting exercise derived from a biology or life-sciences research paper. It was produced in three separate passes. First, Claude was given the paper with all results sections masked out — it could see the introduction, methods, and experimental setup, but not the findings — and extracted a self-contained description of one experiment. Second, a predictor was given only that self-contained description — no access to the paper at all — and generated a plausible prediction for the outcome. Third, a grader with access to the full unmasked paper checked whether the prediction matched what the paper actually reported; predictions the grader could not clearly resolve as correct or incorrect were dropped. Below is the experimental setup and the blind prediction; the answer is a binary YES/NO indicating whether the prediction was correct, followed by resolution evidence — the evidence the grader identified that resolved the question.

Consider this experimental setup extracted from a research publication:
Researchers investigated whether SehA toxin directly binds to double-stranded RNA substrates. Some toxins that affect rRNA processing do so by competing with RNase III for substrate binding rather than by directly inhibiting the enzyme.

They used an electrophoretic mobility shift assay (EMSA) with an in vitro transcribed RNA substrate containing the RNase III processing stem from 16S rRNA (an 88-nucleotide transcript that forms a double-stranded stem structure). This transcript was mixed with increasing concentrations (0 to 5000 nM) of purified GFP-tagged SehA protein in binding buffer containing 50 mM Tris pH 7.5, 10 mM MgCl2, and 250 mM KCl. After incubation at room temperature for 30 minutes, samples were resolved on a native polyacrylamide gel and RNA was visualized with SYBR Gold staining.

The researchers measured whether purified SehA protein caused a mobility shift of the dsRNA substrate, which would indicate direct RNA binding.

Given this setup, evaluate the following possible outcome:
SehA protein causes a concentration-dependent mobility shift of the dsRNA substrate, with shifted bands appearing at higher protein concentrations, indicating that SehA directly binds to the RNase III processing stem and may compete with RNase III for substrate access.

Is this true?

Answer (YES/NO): NO